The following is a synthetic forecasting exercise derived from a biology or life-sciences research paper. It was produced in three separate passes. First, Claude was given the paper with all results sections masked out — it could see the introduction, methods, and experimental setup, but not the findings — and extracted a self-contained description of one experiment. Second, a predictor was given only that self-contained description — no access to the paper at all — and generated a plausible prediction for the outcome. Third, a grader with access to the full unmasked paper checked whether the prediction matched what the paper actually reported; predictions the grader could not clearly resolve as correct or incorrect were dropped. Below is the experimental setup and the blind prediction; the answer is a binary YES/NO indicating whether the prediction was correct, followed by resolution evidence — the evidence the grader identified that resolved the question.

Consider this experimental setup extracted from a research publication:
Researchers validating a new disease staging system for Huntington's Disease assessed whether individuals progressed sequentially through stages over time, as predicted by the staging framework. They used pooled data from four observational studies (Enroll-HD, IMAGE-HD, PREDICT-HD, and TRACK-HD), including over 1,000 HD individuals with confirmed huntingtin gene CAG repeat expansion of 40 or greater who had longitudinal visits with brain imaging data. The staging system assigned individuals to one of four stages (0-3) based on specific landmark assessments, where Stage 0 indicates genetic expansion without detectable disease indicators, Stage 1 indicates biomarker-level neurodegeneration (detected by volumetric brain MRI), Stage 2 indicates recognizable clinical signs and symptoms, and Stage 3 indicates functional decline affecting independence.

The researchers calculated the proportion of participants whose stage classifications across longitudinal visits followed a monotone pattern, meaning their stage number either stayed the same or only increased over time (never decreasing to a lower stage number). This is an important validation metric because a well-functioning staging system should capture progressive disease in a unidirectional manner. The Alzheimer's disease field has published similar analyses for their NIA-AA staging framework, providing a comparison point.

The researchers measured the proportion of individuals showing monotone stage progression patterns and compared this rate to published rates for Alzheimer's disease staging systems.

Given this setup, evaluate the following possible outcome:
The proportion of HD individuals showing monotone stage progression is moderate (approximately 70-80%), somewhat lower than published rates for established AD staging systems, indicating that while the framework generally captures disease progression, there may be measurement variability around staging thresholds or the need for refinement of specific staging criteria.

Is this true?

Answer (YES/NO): NO